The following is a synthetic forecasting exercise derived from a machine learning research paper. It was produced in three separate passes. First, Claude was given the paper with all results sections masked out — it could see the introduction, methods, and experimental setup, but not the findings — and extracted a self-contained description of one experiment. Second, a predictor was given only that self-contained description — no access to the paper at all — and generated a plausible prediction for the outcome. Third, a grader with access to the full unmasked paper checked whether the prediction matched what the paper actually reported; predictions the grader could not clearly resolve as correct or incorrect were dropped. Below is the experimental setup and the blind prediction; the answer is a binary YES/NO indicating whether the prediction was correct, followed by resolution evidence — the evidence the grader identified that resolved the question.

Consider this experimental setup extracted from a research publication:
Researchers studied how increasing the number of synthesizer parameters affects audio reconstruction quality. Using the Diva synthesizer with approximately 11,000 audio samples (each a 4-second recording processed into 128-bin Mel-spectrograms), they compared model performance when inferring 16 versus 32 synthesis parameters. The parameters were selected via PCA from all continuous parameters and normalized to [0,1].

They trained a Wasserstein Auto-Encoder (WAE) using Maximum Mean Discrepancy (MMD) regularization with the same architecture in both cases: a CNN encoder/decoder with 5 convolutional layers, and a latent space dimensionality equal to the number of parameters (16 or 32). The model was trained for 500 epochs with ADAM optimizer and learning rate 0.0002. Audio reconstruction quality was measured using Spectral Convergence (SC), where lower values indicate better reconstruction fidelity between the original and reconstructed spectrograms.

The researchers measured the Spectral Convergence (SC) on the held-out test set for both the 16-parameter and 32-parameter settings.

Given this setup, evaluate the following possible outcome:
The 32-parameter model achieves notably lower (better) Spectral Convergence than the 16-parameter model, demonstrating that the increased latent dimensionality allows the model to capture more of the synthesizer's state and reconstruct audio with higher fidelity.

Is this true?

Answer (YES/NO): NO